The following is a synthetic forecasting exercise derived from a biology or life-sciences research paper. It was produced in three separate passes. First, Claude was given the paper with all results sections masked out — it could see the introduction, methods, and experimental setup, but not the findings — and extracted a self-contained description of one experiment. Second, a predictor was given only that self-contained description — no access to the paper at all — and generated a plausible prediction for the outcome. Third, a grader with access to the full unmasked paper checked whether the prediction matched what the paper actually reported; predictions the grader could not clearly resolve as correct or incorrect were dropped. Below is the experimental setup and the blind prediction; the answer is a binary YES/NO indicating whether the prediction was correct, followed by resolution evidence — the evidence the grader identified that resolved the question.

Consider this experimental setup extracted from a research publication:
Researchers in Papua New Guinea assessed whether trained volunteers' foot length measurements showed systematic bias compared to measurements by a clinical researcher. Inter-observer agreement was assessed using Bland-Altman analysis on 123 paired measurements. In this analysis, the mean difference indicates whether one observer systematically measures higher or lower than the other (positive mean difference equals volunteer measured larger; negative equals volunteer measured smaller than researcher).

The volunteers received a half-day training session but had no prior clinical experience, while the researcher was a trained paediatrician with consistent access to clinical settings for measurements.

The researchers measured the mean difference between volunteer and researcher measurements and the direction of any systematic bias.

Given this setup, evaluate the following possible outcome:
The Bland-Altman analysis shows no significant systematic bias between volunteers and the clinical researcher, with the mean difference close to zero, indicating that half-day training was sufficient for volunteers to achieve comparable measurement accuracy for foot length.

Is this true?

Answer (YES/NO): YES